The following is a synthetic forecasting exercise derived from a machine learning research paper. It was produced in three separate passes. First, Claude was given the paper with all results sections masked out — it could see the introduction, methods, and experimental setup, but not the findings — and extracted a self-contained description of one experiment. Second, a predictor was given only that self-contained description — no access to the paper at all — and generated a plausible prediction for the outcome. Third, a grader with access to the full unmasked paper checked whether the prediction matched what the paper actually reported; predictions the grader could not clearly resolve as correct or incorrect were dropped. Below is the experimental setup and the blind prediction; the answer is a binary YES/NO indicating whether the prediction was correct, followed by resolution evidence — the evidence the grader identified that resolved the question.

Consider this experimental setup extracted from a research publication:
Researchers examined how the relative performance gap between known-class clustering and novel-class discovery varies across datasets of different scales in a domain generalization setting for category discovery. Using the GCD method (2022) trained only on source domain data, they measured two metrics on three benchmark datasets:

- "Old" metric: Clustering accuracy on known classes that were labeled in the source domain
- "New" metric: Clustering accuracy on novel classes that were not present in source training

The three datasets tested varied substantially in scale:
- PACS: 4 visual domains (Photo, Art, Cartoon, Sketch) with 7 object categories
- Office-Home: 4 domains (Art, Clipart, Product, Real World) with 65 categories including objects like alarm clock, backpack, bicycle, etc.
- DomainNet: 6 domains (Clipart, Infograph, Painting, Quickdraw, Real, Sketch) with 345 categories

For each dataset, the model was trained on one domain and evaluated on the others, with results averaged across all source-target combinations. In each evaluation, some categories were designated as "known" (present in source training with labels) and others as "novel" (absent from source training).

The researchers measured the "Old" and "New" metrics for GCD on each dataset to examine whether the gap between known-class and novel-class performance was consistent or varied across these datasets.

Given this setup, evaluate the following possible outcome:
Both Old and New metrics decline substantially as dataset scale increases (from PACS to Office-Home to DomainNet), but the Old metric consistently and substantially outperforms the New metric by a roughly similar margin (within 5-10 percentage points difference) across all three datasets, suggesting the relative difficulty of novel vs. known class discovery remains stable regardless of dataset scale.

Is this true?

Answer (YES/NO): NO